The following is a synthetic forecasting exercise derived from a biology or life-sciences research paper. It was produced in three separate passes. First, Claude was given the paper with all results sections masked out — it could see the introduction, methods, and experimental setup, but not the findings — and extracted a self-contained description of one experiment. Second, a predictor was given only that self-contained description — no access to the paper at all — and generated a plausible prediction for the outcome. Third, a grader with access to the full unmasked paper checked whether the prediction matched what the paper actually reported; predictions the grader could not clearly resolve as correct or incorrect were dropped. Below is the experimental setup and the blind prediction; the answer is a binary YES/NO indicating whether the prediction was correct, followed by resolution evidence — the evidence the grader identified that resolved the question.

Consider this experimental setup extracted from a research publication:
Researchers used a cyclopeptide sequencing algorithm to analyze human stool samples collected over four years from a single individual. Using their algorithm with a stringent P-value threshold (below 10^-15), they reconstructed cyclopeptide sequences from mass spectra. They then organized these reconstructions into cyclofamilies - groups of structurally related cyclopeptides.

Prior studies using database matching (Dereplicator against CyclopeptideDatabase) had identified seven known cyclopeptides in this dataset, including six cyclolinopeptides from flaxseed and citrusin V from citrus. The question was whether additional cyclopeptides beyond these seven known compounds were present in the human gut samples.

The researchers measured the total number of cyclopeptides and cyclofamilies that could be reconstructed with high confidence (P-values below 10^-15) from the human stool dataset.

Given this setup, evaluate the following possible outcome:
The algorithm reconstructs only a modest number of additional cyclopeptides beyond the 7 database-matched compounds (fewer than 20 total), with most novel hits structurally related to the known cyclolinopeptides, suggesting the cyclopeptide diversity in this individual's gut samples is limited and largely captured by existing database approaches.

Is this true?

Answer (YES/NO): NO